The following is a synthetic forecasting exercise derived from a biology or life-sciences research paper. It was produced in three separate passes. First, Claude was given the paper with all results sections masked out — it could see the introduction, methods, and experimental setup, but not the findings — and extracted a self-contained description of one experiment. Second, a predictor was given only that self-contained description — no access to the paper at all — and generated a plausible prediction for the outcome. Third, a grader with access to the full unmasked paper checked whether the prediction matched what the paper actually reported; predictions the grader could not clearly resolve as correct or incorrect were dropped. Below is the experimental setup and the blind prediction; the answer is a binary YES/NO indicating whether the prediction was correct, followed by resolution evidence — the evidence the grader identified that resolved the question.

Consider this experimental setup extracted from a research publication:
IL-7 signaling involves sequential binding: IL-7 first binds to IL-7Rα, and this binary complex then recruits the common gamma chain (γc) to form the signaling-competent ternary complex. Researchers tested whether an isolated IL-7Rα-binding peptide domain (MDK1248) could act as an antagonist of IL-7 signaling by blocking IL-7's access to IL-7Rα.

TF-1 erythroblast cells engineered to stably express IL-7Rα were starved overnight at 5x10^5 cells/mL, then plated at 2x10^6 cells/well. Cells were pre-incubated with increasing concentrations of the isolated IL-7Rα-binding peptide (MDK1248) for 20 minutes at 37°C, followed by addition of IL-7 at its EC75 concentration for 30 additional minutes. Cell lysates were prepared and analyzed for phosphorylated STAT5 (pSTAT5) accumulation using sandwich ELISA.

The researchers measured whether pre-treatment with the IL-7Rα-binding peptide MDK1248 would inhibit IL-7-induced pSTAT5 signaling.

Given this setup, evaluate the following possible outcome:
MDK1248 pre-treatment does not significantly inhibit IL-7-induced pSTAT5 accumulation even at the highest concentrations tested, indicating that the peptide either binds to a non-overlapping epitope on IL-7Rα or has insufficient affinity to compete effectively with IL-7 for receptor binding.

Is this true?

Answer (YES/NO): YES